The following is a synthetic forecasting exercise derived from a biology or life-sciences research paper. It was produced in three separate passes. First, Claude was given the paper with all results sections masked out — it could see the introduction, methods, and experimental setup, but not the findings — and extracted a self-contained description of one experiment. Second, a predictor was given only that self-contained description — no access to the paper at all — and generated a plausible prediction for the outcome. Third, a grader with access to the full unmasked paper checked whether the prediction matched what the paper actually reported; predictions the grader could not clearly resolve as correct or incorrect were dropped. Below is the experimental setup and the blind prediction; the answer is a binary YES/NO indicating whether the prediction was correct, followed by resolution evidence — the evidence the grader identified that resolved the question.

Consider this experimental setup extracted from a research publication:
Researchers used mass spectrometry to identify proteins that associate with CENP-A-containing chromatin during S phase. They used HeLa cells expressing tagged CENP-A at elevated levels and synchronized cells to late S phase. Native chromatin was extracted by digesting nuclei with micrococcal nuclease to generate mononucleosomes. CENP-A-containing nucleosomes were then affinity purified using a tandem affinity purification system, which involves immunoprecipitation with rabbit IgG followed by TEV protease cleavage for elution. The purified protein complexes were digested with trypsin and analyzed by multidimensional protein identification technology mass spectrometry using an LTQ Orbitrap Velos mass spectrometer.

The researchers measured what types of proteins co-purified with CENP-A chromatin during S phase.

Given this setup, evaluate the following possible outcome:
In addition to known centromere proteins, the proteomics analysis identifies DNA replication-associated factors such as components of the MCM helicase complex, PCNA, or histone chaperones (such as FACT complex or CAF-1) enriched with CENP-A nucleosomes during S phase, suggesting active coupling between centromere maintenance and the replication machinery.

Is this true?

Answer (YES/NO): YES